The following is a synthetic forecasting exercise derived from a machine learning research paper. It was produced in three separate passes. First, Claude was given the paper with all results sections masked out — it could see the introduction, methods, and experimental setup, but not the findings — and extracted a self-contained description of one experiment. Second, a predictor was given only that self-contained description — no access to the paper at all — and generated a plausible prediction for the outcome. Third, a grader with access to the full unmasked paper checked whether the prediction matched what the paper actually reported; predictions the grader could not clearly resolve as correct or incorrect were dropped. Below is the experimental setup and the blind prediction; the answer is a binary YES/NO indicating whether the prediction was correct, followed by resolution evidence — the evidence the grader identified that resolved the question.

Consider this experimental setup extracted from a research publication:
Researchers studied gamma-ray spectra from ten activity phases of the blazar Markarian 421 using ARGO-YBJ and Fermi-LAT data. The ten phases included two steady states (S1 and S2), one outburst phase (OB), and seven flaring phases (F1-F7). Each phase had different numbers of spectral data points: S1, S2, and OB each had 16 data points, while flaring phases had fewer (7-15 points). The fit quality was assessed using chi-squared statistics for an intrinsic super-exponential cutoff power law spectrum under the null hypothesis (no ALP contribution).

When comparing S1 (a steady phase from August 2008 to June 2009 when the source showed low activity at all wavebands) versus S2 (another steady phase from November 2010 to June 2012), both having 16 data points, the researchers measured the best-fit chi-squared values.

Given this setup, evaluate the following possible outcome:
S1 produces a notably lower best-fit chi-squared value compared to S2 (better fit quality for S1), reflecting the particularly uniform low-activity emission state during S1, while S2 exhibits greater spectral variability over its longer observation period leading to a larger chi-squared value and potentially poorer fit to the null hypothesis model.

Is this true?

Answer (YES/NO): NO